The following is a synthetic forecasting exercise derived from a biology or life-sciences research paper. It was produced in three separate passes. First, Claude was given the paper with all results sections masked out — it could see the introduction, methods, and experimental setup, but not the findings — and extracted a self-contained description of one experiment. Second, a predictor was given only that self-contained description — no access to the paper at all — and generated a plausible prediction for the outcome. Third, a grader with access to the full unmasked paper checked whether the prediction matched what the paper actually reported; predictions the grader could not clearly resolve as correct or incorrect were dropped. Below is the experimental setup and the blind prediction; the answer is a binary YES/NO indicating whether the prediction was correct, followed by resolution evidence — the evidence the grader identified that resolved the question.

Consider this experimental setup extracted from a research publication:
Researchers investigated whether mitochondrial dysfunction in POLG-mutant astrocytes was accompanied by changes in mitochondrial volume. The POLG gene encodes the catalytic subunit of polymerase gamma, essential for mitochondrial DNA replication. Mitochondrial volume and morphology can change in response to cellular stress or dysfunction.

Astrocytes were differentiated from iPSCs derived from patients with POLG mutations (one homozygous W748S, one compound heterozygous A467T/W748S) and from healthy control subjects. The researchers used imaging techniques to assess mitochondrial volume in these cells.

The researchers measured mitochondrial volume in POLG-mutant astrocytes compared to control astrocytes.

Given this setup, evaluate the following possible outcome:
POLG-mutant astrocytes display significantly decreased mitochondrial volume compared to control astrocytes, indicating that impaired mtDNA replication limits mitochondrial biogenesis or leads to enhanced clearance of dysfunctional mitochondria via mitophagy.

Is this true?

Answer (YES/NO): YES